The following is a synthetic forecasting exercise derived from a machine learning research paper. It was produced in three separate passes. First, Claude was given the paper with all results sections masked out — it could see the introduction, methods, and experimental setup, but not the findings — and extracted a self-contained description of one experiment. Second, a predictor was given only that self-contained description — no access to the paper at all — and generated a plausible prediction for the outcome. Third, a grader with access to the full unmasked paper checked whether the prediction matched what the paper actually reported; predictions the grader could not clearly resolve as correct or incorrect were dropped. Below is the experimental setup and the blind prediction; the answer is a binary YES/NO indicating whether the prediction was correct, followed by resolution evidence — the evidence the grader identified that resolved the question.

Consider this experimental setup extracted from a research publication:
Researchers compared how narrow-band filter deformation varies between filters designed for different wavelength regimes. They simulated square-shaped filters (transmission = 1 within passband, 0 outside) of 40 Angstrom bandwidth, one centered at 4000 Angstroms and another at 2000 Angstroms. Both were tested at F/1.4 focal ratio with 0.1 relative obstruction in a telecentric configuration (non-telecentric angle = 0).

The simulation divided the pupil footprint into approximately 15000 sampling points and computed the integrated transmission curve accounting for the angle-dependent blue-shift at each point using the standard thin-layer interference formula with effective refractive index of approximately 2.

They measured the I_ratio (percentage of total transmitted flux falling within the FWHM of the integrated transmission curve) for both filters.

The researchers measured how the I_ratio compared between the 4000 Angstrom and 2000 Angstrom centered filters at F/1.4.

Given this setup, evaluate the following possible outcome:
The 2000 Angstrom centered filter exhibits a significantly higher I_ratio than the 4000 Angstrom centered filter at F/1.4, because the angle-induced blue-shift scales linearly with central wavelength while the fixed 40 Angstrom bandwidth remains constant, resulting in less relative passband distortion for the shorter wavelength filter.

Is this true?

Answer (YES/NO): NO